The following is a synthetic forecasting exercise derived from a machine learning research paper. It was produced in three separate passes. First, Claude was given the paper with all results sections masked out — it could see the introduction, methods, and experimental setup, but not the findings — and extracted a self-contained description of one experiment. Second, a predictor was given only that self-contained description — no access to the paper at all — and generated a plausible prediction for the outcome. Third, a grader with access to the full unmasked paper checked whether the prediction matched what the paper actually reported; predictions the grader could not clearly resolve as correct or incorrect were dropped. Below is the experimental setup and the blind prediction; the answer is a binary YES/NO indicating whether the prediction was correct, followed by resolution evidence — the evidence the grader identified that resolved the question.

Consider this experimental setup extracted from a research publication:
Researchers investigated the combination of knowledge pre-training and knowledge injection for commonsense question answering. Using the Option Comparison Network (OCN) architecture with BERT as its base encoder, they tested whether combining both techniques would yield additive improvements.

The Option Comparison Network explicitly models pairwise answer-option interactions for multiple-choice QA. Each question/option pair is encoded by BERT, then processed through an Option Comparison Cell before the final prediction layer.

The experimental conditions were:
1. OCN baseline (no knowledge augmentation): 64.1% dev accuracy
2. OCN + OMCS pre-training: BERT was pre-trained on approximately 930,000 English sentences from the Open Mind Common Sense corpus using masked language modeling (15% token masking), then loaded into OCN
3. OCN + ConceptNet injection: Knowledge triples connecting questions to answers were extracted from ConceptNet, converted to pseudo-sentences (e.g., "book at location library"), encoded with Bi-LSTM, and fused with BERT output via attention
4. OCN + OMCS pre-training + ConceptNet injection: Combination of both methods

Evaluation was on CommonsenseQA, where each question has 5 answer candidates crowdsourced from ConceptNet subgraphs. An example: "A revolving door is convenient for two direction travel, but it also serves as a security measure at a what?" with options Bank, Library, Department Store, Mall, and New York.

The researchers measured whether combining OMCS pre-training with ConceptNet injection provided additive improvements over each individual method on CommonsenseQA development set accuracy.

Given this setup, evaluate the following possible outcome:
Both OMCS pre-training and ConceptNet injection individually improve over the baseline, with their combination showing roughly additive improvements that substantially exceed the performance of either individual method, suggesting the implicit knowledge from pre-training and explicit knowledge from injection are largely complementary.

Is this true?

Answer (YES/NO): YES